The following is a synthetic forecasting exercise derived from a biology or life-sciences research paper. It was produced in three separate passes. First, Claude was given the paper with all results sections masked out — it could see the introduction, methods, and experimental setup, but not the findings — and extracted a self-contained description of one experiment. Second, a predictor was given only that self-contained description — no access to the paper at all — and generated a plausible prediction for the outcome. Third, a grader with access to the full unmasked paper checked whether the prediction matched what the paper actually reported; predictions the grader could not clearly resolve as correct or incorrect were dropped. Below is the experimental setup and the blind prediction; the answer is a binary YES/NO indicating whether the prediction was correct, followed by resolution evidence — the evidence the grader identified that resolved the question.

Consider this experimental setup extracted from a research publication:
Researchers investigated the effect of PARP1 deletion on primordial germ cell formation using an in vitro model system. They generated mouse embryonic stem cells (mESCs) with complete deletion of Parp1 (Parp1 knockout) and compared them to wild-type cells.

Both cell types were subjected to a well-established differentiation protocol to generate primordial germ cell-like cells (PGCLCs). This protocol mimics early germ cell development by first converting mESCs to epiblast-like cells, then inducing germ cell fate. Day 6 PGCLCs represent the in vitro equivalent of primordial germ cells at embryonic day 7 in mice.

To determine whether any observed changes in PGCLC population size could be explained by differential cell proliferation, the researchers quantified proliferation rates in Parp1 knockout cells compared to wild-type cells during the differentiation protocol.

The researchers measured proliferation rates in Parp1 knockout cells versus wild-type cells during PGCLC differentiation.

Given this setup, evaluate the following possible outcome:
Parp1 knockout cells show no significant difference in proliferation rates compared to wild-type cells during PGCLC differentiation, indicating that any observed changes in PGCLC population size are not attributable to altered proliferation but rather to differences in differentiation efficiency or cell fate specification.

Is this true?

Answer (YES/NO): YES